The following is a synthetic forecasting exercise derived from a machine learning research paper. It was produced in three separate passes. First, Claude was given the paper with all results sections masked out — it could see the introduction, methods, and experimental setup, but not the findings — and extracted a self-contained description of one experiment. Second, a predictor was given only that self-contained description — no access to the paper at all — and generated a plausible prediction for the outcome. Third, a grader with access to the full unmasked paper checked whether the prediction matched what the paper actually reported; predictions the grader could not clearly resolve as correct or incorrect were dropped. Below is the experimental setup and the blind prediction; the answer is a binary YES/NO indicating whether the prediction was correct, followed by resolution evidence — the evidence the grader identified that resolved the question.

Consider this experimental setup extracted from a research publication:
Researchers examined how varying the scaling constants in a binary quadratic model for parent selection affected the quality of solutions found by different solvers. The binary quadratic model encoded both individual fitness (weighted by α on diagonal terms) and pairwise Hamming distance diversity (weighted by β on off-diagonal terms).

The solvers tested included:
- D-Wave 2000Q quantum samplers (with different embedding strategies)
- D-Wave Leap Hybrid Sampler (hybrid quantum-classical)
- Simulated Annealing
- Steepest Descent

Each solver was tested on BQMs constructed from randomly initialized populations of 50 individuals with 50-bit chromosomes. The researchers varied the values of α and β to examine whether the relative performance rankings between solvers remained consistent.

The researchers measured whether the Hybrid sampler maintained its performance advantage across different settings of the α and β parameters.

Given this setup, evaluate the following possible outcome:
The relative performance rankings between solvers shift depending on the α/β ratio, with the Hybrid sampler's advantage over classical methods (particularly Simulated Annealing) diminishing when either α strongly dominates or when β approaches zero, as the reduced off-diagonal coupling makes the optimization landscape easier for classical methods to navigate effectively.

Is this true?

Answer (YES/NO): NO